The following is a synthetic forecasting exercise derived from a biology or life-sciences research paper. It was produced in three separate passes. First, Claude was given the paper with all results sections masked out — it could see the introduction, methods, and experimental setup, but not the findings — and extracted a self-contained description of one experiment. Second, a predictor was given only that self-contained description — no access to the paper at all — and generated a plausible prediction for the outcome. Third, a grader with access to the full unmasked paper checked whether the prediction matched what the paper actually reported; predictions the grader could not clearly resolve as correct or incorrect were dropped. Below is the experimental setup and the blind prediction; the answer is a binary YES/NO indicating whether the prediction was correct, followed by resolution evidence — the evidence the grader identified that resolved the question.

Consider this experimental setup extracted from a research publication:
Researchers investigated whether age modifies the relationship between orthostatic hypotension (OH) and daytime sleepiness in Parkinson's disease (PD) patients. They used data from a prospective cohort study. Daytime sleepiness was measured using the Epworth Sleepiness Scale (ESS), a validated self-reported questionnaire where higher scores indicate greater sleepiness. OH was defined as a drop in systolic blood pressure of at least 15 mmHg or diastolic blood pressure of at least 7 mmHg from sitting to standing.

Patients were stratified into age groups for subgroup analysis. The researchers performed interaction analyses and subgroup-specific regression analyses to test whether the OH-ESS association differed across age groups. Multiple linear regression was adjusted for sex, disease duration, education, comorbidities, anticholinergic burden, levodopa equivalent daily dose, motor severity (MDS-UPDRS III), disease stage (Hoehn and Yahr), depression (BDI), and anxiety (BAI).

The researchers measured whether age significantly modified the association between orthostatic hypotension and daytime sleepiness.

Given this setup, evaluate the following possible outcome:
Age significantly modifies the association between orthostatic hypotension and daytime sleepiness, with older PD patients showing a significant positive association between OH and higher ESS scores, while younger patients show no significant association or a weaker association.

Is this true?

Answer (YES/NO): NO